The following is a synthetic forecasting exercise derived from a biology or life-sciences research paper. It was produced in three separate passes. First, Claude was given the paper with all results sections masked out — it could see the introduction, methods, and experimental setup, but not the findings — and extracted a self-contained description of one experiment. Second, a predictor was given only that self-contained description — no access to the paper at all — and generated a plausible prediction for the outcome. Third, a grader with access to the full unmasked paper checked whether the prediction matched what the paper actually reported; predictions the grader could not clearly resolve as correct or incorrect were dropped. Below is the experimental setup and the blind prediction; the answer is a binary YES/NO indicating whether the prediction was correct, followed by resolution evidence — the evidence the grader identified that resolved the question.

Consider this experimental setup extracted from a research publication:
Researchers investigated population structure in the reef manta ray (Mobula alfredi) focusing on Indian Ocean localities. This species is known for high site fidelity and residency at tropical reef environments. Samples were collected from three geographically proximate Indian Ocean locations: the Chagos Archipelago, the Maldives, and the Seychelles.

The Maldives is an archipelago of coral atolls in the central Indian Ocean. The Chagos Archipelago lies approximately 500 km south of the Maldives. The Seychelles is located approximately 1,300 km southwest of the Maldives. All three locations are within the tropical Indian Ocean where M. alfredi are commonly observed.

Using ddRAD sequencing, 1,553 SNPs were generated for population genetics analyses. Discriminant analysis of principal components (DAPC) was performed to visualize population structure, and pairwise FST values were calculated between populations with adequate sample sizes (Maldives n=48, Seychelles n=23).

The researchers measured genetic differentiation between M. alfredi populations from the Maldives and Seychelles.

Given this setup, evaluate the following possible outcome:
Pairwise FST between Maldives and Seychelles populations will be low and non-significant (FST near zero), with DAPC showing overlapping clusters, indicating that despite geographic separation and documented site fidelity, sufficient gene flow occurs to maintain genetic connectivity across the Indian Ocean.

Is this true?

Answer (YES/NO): NO